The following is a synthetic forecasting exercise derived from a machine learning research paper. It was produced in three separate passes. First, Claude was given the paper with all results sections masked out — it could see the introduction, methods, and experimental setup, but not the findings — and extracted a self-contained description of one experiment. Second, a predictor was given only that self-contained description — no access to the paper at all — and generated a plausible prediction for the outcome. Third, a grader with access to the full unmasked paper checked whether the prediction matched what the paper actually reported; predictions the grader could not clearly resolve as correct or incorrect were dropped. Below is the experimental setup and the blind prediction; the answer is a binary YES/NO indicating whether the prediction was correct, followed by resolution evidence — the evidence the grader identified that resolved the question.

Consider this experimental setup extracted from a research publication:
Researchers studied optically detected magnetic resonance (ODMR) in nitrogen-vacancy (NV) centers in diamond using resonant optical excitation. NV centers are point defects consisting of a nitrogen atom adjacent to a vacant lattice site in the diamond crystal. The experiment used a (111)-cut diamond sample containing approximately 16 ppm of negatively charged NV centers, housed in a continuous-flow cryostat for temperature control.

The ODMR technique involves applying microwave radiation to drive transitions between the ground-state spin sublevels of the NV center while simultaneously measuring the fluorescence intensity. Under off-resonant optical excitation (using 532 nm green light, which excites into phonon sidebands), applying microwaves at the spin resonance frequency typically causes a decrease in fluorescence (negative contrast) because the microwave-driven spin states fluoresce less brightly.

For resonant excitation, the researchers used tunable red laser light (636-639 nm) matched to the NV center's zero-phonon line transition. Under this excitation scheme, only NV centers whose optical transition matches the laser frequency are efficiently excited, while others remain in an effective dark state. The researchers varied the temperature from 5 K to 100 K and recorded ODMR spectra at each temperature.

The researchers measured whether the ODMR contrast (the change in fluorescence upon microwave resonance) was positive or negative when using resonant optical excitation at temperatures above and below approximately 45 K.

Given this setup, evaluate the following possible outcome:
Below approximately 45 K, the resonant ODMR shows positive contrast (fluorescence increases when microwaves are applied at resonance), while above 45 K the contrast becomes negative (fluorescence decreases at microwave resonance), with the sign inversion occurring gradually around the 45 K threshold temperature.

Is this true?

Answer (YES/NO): YES